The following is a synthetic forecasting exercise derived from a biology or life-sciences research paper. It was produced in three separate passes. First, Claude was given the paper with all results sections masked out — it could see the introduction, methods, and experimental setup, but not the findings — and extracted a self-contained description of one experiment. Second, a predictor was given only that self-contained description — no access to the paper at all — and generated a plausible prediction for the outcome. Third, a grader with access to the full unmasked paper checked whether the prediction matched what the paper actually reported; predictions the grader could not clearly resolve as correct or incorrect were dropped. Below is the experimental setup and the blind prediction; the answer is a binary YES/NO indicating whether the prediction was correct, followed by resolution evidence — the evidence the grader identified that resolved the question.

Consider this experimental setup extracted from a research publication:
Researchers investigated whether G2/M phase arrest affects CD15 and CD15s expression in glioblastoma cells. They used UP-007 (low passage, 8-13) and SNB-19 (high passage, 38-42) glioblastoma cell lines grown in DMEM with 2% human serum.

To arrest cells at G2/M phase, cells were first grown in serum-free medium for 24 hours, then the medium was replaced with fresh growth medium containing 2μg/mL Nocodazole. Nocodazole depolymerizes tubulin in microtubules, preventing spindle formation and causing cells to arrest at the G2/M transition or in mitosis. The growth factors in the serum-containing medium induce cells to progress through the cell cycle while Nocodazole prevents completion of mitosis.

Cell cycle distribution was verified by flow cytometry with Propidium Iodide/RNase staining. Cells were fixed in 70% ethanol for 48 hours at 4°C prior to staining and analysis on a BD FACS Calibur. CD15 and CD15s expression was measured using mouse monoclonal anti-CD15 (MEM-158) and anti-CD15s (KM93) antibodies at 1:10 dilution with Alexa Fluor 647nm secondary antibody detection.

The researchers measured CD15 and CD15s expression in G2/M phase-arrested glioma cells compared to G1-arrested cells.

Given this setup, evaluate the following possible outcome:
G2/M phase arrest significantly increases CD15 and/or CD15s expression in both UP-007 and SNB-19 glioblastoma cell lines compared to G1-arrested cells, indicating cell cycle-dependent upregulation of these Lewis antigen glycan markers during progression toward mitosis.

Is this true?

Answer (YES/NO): NO